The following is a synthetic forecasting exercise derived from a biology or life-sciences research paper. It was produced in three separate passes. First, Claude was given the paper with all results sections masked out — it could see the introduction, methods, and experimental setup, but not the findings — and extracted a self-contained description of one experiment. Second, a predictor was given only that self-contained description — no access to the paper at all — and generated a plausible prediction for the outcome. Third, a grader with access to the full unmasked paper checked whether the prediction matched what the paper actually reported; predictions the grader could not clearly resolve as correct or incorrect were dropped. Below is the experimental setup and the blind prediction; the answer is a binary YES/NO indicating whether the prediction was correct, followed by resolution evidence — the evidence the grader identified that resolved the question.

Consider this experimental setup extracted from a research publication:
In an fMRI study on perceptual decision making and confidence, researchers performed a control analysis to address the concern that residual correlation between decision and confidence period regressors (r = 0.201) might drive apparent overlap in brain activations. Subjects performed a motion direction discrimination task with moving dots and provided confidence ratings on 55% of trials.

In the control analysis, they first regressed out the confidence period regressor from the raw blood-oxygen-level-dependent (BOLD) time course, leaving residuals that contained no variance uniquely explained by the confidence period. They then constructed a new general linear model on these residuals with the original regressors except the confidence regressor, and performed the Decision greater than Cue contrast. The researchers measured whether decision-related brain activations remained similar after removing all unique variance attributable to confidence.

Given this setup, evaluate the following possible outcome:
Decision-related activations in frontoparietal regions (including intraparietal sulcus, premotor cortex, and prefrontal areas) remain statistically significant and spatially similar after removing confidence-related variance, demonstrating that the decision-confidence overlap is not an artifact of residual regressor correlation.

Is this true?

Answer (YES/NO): YES